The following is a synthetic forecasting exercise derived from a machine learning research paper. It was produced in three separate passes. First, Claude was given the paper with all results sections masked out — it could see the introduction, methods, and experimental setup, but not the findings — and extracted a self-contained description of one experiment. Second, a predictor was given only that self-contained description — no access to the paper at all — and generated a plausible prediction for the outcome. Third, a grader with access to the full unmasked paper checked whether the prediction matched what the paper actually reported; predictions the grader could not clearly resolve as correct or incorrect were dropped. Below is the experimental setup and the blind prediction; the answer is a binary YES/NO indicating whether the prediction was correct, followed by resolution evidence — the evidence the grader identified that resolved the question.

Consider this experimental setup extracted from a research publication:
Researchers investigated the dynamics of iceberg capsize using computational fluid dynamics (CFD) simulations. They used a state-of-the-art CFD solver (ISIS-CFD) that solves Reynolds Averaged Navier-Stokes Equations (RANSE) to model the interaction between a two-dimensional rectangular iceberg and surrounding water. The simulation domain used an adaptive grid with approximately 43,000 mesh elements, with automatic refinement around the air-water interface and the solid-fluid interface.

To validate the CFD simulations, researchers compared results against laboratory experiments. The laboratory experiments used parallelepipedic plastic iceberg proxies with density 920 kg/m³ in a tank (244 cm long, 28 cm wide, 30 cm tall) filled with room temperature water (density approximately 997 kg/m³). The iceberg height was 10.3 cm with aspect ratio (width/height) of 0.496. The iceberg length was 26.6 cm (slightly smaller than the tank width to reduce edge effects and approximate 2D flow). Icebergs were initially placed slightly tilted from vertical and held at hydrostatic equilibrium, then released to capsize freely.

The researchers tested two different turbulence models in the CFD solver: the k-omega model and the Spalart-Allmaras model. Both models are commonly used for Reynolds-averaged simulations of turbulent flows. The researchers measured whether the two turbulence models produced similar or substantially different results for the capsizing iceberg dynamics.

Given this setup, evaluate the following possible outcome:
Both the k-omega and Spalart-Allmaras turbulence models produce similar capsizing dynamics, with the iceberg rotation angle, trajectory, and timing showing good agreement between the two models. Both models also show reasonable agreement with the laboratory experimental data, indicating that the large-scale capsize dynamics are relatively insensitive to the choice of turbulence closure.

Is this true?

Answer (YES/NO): YES